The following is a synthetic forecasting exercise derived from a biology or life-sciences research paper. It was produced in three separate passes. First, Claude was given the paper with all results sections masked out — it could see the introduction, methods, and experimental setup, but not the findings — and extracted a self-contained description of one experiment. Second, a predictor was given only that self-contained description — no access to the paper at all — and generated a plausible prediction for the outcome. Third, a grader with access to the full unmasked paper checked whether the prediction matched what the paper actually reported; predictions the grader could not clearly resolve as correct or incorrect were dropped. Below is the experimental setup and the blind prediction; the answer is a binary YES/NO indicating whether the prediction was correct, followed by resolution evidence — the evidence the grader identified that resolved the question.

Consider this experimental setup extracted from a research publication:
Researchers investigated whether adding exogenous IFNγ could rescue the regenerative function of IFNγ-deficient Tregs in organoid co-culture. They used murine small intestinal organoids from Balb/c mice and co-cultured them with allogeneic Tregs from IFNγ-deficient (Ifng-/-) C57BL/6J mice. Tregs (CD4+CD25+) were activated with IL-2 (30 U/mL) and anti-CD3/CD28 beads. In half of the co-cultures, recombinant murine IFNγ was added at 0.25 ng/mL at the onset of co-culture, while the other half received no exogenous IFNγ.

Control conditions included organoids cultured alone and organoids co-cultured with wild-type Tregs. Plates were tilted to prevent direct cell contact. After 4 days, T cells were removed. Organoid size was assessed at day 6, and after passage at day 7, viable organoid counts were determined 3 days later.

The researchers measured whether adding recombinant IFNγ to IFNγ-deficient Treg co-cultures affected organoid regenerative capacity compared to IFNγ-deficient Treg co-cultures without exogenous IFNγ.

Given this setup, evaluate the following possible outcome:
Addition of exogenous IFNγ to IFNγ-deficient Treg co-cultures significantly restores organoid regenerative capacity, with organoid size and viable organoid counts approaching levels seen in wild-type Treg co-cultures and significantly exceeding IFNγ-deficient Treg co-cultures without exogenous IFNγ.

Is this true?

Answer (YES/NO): YES